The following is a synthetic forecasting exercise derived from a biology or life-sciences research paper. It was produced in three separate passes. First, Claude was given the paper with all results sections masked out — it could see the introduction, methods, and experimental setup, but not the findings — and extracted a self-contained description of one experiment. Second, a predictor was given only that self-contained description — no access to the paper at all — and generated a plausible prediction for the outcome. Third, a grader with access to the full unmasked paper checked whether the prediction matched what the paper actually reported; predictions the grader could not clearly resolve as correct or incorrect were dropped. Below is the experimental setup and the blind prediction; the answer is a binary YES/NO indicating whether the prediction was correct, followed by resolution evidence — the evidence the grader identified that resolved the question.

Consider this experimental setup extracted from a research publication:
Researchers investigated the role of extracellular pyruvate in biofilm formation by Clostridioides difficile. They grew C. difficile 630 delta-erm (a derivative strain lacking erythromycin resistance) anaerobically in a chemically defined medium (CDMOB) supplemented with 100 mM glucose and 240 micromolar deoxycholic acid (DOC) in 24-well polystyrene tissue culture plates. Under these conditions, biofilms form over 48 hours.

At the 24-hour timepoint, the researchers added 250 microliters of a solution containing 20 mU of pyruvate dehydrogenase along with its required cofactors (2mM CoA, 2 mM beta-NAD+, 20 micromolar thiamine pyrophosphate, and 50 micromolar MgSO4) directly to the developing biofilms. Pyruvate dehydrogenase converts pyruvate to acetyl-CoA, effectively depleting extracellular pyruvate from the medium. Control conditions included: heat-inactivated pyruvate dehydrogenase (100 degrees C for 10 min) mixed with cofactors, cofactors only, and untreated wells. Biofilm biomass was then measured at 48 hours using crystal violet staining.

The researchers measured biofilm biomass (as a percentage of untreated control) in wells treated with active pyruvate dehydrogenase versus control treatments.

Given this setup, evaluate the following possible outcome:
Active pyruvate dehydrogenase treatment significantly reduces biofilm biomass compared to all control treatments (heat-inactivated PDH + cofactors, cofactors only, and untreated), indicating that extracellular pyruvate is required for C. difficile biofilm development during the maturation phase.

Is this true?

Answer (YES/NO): YES